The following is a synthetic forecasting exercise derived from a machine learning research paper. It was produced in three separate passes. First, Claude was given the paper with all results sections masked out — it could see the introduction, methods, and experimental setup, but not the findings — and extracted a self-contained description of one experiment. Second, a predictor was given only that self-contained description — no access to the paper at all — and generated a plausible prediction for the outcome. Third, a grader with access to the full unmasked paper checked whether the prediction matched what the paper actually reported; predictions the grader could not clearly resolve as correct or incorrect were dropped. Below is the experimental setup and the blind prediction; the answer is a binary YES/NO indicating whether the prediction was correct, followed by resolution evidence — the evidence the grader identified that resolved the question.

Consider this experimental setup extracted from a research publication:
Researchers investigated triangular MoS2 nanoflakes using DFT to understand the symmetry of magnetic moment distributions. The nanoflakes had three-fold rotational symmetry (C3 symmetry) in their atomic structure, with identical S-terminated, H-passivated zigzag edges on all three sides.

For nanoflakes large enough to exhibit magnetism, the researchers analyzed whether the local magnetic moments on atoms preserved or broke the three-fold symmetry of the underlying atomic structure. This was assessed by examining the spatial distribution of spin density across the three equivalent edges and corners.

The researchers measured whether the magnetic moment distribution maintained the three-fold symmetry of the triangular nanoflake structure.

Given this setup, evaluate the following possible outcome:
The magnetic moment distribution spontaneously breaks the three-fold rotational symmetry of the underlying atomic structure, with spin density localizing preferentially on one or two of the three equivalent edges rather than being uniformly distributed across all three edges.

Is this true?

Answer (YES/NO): NO